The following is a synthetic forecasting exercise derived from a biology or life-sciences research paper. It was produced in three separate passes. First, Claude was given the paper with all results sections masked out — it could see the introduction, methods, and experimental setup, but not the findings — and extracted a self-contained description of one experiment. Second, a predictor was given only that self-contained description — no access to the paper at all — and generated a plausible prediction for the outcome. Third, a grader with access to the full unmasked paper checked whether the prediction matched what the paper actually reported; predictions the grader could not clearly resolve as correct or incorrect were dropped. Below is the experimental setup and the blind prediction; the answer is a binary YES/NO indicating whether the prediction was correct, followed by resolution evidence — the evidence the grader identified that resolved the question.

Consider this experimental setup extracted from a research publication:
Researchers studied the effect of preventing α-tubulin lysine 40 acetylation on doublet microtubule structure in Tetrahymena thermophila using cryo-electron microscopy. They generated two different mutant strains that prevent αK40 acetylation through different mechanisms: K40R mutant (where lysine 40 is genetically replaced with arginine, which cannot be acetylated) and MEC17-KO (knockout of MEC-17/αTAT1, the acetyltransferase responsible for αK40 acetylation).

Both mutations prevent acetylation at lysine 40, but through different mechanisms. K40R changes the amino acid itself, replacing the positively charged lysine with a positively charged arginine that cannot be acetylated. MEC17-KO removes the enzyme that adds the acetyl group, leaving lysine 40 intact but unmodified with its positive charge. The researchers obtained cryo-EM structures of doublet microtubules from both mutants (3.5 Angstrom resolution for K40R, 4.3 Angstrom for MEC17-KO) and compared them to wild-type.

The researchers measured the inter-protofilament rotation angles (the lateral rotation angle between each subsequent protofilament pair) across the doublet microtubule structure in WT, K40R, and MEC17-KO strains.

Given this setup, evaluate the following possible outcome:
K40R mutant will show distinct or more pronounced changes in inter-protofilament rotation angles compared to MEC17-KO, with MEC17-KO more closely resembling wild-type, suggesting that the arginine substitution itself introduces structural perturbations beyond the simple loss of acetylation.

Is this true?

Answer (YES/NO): NO